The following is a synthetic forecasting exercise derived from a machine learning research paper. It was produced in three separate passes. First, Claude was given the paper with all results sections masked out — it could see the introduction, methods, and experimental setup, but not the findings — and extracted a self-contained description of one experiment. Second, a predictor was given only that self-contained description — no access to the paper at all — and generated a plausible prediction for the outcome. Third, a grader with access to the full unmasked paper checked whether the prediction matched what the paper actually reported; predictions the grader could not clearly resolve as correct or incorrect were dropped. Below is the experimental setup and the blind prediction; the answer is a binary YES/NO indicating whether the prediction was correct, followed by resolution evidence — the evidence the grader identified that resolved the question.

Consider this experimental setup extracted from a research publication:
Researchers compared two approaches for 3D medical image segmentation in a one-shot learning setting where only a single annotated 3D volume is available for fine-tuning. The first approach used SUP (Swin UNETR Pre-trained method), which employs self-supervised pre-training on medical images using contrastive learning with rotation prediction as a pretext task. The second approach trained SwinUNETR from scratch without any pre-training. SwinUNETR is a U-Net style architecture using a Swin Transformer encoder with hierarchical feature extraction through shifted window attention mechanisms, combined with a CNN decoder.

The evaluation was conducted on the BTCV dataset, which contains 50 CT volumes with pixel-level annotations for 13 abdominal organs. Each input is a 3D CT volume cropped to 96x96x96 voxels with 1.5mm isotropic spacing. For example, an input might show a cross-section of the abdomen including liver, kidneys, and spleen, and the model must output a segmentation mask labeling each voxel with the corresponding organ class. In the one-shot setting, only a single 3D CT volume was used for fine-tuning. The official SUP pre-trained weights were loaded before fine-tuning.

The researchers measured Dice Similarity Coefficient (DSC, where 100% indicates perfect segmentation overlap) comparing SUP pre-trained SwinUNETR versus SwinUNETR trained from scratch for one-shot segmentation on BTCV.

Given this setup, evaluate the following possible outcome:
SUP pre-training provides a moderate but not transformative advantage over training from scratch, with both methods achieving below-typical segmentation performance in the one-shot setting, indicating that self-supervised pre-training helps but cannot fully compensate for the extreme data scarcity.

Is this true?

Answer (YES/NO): NO